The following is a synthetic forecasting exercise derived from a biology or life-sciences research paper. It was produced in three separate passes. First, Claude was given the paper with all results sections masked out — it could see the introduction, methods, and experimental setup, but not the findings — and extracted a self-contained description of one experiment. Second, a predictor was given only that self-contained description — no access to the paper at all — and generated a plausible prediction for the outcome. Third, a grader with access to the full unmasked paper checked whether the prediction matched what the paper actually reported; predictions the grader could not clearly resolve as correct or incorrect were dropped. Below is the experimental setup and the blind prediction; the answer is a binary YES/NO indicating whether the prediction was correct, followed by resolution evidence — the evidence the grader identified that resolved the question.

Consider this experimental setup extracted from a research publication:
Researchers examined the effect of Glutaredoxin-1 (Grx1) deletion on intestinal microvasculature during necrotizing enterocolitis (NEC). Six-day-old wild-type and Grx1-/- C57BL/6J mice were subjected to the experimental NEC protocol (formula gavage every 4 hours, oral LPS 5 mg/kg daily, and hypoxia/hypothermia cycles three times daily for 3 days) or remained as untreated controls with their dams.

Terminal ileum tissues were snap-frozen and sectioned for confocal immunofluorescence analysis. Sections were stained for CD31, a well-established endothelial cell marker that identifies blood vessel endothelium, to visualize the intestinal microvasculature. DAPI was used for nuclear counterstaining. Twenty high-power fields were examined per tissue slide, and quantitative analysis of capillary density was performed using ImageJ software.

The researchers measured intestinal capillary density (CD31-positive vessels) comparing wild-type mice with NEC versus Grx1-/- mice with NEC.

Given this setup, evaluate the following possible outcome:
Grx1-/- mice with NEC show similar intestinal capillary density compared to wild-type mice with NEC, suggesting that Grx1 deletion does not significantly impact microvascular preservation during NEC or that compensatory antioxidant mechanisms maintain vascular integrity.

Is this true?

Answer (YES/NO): NO